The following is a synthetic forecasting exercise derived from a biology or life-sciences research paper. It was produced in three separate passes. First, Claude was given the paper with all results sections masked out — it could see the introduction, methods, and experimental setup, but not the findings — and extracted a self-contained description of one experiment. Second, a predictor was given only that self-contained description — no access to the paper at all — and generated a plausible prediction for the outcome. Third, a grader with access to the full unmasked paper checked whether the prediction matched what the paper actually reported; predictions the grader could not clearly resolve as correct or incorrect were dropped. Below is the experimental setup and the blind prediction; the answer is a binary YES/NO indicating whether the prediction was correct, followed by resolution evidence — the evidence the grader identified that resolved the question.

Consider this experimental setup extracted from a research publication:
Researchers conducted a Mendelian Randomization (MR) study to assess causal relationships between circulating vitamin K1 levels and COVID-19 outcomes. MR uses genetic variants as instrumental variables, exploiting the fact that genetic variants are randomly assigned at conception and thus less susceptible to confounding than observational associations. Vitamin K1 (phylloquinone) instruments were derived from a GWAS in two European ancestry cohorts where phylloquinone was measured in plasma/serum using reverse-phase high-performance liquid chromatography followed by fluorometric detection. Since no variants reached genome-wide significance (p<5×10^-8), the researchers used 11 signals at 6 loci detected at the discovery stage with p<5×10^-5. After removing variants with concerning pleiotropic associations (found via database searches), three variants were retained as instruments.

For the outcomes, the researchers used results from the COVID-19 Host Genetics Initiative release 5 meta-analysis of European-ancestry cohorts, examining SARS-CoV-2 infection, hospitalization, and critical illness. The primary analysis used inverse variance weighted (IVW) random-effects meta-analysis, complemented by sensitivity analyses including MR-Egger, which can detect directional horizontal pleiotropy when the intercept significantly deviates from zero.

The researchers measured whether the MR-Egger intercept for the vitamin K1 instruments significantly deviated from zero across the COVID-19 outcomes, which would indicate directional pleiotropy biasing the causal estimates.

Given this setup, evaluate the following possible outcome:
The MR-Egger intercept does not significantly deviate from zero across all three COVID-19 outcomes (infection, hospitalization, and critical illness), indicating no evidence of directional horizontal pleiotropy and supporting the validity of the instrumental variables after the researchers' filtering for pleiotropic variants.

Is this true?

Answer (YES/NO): NO